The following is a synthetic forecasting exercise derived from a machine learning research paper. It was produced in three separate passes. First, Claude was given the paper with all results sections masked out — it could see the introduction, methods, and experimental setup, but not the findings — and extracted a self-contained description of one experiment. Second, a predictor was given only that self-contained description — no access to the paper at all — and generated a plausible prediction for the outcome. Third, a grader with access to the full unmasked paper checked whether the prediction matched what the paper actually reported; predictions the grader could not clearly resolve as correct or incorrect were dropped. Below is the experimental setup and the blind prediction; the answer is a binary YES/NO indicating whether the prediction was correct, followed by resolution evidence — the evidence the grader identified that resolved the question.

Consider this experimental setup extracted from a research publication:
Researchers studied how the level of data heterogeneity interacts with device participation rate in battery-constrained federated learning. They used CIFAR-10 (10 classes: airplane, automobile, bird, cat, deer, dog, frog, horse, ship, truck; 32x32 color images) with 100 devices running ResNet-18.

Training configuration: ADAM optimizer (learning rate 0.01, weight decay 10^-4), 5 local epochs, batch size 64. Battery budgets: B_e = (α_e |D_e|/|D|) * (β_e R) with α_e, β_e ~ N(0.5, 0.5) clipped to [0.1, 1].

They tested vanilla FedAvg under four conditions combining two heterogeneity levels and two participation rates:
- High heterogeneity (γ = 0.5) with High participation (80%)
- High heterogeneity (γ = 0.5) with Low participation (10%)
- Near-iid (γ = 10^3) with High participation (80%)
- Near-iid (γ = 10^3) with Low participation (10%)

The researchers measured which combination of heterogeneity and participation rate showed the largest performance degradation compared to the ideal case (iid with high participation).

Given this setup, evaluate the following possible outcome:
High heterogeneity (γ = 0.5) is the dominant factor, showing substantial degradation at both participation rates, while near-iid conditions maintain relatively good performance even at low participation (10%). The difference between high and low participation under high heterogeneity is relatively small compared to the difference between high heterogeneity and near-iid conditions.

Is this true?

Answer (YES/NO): YES